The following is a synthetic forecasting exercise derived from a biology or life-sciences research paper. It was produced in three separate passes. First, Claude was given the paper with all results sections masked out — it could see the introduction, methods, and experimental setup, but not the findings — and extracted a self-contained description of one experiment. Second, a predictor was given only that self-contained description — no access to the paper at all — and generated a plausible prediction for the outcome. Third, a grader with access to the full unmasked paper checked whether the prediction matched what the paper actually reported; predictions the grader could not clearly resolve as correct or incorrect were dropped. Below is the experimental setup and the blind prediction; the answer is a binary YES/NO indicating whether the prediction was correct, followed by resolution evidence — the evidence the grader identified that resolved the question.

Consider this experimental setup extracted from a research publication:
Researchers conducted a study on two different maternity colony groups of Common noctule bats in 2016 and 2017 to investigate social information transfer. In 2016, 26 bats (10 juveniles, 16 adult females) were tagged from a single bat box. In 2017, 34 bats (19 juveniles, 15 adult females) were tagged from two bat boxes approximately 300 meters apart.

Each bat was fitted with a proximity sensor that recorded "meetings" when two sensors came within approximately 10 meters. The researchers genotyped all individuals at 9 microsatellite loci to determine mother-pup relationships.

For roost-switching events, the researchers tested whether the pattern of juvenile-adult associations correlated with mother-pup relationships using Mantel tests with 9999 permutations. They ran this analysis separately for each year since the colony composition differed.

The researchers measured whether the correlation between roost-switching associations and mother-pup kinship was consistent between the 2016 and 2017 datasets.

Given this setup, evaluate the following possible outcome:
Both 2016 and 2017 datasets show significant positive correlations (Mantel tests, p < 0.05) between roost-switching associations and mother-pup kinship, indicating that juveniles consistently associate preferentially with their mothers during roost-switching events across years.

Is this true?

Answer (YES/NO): YES